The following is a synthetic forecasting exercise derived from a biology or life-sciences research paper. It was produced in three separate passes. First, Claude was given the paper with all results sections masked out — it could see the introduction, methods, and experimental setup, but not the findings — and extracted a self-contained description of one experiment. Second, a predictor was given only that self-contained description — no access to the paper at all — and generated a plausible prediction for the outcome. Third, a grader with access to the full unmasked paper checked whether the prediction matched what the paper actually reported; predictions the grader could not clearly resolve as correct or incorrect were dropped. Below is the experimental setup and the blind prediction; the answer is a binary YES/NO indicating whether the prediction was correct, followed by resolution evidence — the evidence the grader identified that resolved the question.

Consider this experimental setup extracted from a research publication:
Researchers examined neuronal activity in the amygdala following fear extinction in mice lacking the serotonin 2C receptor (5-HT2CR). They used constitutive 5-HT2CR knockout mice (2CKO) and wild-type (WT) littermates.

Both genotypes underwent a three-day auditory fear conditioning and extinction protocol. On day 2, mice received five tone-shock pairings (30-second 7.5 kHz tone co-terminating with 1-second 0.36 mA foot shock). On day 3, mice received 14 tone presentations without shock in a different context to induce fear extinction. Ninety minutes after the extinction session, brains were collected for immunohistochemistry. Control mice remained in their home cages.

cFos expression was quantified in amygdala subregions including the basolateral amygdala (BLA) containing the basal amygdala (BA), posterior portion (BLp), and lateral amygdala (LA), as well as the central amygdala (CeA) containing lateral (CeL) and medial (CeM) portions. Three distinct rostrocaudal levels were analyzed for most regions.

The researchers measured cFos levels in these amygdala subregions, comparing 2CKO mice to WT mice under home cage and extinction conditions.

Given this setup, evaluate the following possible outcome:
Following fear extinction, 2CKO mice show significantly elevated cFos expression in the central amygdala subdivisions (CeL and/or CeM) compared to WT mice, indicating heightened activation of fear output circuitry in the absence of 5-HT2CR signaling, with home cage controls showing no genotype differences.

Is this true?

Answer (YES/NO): NO